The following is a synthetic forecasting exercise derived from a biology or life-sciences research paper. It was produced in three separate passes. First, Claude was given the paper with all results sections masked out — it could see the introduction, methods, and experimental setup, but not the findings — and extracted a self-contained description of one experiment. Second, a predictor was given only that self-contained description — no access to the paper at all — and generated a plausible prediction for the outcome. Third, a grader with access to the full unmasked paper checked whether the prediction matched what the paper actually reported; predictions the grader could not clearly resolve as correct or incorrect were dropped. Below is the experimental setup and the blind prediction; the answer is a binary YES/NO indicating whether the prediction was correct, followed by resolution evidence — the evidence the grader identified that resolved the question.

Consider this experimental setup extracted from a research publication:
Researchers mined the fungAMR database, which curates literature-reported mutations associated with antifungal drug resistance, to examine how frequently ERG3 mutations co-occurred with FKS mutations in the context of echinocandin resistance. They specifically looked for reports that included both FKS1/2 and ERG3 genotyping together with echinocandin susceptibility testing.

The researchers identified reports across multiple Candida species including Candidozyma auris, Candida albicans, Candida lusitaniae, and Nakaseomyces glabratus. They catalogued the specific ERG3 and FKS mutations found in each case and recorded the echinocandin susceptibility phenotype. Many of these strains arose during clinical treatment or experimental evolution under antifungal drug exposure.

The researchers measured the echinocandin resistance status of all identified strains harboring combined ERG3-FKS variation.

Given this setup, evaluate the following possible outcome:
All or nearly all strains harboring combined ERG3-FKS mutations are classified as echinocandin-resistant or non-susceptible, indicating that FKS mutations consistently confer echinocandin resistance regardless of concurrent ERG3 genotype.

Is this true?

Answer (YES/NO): NO